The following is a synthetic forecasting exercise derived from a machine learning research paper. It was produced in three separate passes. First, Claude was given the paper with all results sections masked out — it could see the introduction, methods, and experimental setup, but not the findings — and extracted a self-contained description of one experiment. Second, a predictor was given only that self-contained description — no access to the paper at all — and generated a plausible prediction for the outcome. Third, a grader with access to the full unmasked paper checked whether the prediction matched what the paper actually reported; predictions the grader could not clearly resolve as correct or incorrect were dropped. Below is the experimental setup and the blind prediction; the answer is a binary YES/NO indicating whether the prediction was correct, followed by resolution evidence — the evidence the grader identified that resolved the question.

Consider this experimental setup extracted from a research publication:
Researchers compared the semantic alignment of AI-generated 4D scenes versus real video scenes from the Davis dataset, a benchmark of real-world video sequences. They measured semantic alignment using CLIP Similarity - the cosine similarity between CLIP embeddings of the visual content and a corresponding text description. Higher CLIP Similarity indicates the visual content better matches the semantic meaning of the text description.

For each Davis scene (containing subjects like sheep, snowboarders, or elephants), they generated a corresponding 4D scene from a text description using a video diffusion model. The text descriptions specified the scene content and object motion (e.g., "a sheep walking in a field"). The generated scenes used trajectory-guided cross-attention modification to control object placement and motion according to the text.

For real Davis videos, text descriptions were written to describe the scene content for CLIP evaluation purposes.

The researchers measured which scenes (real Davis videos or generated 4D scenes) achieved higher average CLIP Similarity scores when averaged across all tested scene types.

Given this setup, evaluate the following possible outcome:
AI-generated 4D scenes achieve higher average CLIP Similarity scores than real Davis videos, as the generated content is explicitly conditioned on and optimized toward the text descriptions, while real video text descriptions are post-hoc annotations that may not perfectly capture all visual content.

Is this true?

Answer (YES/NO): YES